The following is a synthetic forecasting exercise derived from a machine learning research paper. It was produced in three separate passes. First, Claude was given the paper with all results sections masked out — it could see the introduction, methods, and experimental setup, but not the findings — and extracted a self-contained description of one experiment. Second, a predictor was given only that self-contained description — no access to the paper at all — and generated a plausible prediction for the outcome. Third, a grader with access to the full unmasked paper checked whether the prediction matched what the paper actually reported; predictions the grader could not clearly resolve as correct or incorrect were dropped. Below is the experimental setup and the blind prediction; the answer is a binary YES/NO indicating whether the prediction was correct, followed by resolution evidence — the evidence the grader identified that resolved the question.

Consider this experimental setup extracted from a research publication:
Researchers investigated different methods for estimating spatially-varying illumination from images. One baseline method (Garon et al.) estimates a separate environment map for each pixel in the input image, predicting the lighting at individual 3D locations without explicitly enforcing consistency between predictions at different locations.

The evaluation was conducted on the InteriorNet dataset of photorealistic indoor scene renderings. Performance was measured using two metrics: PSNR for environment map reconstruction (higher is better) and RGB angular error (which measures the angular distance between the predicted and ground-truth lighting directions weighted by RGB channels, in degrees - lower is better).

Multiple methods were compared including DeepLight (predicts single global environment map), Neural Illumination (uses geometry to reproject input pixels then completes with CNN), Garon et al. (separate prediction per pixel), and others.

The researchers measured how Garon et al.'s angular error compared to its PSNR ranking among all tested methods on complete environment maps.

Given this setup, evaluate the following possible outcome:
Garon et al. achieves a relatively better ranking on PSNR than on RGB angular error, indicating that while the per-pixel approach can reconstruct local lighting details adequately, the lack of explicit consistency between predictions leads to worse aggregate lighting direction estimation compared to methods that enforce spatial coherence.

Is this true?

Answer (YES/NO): NO